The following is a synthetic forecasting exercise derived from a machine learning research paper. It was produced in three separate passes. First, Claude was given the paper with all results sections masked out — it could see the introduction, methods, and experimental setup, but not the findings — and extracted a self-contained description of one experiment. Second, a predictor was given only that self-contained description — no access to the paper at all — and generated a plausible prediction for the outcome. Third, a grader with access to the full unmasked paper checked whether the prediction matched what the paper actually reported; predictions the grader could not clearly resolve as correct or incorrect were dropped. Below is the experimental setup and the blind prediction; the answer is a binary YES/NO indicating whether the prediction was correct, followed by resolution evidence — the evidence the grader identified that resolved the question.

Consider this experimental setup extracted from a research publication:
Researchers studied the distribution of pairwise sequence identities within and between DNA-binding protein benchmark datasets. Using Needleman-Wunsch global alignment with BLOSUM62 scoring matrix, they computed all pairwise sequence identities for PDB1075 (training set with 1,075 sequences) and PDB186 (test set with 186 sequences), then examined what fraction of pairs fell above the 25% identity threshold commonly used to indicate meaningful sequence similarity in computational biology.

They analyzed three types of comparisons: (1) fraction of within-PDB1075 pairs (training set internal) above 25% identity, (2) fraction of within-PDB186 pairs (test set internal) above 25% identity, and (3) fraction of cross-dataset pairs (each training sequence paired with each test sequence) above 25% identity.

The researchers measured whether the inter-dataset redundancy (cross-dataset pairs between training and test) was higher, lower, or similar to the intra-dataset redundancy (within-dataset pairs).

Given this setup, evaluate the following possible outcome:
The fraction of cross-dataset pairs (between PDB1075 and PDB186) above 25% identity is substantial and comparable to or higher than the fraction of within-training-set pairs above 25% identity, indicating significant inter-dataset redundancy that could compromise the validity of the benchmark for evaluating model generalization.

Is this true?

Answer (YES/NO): YES